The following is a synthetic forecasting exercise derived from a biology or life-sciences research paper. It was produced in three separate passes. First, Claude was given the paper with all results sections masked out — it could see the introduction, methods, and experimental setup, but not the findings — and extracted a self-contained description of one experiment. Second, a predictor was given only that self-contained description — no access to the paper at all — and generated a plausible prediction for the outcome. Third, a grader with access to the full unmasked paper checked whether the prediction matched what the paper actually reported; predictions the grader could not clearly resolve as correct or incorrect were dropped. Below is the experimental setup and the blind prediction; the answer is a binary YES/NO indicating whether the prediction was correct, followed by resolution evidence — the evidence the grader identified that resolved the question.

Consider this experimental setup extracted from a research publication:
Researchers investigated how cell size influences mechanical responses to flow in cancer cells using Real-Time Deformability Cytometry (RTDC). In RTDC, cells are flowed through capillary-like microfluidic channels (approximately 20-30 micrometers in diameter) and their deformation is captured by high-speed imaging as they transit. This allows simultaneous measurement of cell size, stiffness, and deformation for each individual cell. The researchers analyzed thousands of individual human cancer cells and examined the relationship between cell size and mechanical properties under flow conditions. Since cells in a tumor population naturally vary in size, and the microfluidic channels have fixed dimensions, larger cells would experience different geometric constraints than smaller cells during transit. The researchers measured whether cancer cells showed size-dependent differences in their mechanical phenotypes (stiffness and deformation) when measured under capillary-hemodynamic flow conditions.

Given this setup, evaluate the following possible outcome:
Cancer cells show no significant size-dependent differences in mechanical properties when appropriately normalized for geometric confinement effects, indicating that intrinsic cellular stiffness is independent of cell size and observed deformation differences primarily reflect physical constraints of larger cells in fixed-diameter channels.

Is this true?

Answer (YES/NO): NO